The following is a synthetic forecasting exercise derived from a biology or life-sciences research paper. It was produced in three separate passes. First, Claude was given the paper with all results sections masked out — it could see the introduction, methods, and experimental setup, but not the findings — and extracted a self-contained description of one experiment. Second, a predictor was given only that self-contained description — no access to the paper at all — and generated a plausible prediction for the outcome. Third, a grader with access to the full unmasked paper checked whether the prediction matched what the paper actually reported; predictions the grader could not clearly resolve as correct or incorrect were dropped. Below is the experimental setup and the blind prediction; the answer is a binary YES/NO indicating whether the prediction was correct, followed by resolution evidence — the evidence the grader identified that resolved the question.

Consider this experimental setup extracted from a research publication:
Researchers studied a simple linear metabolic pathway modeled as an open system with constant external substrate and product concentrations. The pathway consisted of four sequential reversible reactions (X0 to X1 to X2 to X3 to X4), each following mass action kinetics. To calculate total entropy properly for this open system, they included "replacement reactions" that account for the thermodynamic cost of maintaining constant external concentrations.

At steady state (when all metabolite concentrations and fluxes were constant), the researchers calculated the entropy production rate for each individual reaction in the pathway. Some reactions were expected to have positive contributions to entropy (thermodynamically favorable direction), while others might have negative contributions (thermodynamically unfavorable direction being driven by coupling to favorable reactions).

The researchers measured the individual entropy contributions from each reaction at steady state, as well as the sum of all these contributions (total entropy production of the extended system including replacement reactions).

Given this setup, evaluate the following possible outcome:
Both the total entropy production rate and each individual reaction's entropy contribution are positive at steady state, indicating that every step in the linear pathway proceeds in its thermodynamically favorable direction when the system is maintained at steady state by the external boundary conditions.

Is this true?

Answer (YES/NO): NO